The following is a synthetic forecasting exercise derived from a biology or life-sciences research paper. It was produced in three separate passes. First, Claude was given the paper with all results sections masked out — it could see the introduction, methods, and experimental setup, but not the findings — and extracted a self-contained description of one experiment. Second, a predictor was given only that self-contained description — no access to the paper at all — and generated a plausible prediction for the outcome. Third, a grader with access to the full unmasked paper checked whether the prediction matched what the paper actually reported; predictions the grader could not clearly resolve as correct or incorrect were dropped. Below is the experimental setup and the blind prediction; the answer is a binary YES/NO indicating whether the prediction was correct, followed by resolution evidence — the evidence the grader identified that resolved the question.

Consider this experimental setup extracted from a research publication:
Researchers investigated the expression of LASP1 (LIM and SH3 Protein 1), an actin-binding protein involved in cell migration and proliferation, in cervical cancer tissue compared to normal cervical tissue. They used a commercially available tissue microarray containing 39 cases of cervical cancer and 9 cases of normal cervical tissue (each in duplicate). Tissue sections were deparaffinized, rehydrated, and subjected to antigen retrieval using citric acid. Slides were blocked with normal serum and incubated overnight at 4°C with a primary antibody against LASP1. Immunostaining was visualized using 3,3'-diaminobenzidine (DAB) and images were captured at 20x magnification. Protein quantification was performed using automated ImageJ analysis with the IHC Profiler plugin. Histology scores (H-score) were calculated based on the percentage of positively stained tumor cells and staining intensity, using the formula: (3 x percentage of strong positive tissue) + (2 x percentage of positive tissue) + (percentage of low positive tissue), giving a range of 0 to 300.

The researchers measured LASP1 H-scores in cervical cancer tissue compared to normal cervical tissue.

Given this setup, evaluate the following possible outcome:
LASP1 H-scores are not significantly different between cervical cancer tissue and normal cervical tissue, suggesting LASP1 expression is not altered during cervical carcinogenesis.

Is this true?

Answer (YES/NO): NO